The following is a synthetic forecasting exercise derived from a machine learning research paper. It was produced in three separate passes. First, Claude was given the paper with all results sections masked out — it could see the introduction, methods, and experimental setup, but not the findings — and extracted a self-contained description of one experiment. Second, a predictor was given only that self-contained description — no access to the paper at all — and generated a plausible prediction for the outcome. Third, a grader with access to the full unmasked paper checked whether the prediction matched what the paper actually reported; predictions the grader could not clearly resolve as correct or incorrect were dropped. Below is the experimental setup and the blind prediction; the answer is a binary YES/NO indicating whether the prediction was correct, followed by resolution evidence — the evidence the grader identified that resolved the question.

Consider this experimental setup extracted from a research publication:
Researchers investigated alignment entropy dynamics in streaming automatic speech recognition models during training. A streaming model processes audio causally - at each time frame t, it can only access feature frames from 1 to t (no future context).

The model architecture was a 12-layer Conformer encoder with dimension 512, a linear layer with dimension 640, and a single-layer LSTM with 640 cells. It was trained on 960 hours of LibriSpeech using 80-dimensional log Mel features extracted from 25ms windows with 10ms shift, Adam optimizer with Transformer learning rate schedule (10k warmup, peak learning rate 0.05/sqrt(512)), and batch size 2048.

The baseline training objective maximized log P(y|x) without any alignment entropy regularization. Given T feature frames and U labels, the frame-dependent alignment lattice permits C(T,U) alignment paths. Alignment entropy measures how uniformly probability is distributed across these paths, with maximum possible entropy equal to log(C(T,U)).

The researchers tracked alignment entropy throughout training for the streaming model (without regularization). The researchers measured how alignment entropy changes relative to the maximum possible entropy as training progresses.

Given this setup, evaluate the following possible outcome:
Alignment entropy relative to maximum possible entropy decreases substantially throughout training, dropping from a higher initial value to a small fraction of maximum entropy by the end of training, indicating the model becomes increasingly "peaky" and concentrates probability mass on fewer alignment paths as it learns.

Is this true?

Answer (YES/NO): NO